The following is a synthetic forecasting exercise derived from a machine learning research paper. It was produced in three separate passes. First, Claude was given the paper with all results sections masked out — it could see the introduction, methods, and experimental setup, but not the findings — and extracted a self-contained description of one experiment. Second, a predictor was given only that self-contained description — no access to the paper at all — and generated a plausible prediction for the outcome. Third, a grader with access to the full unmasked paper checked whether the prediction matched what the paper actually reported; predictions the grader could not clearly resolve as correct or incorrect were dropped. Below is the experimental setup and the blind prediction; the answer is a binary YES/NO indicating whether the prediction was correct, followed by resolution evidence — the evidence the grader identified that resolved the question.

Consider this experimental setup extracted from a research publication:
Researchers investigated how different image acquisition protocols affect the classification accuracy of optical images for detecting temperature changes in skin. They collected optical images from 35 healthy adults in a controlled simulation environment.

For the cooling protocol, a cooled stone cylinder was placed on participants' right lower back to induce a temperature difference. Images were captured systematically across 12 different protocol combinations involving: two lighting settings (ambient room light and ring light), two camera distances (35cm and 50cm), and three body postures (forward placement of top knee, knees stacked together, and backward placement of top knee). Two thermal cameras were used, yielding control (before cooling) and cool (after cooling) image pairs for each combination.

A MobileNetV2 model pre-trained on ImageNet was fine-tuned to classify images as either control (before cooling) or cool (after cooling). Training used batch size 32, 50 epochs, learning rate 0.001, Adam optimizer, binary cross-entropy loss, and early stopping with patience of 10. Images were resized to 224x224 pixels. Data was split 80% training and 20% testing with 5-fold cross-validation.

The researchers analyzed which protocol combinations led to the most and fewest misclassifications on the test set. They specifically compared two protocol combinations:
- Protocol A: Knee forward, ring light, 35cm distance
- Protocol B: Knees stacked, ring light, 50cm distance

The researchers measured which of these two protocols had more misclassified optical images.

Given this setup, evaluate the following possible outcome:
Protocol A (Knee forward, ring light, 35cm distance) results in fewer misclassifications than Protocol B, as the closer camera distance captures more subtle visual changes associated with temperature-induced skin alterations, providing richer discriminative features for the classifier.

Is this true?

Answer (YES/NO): NO